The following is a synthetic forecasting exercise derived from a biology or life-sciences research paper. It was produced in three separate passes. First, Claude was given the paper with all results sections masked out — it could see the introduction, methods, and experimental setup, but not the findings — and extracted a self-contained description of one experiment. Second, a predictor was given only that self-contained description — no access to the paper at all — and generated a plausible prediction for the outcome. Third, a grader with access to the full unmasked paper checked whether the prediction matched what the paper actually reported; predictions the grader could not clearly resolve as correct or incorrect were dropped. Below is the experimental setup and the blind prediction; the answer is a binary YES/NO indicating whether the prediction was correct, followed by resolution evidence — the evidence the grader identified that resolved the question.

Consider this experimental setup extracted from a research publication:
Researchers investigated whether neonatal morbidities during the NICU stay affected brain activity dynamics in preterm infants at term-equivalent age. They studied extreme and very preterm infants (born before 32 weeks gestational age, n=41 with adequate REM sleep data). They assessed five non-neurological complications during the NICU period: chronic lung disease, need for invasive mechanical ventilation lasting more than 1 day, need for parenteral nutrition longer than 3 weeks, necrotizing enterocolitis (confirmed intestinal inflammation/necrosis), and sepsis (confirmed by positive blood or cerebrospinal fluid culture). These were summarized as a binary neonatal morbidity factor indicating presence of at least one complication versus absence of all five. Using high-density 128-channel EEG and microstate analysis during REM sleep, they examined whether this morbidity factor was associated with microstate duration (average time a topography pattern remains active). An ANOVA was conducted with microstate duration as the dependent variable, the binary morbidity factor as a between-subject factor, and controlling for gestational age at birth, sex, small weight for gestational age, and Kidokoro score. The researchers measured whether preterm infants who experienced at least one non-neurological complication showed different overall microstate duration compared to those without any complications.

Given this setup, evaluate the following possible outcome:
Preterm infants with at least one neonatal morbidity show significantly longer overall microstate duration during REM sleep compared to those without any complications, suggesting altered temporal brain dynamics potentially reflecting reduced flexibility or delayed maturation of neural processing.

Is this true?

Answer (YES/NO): NO